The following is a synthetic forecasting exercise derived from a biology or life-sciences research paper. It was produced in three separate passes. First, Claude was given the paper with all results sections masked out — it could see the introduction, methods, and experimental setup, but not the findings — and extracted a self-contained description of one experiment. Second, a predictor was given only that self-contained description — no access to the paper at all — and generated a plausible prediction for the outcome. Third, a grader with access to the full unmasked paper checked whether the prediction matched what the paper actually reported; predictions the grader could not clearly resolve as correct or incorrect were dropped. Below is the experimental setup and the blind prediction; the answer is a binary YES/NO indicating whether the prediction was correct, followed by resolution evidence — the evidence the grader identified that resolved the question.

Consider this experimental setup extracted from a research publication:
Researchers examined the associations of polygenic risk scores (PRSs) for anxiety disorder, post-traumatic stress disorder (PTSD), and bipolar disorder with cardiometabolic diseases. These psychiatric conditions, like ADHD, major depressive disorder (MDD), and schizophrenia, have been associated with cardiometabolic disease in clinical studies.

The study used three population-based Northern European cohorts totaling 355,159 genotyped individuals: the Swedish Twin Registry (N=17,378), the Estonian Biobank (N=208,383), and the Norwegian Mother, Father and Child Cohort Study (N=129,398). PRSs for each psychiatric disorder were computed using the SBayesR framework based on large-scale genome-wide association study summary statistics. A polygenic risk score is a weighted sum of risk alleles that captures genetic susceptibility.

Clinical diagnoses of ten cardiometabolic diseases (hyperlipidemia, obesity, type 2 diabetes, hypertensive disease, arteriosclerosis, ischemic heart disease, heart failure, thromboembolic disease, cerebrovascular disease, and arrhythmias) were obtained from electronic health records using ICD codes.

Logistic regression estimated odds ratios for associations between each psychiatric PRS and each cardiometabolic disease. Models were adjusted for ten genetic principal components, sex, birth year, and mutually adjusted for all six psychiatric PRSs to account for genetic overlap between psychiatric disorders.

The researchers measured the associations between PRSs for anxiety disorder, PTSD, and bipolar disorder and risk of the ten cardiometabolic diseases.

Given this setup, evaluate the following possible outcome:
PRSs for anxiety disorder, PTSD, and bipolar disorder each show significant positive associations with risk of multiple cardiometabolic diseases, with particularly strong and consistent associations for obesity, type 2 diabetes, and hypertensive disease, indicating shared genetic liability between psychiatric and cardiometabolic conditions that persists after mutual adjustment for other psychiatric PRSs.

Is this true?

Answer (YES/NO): NO